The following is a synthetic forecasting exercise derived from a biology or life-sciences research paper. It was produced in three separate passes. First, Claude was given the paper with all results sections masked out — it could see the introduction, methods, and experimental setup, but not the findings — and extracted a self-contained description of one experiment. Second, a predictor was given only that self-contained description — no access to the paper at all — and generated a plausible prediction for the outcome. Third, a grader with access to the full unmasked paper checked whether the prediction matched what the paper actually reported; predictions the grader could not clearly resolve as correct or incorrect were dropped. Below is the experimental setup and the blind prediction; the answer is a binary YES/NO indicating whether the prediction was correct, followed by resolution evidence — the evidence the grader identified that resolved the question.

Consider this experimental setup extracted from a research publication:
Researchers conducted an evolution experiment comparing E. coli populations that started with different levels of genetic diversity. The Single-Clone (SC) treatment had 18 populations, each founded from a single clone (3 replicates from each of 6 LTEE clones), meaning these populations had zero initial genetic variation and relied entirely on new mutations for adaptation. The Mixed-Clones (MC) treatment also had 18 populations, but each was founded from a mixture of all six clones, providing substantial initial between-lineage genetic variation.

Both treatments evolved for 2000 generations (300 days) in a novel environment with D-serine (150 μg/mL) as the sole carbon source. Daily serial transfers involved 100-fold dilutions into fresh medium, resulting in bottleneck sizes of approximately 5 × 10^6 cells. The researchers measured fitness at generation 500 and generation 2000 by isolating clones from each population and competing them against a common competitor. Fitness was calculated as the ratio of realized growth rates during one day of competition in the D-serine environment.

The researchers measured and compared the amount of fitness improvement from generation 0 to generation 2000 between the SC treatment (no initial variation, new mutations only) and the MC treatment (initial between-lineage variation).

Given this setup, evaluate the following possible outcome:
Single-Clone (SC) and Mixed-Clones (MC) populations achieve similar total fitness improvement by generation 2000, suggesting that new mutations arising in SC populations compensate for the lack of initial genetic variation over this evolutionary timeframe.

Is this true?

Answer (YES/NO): YES